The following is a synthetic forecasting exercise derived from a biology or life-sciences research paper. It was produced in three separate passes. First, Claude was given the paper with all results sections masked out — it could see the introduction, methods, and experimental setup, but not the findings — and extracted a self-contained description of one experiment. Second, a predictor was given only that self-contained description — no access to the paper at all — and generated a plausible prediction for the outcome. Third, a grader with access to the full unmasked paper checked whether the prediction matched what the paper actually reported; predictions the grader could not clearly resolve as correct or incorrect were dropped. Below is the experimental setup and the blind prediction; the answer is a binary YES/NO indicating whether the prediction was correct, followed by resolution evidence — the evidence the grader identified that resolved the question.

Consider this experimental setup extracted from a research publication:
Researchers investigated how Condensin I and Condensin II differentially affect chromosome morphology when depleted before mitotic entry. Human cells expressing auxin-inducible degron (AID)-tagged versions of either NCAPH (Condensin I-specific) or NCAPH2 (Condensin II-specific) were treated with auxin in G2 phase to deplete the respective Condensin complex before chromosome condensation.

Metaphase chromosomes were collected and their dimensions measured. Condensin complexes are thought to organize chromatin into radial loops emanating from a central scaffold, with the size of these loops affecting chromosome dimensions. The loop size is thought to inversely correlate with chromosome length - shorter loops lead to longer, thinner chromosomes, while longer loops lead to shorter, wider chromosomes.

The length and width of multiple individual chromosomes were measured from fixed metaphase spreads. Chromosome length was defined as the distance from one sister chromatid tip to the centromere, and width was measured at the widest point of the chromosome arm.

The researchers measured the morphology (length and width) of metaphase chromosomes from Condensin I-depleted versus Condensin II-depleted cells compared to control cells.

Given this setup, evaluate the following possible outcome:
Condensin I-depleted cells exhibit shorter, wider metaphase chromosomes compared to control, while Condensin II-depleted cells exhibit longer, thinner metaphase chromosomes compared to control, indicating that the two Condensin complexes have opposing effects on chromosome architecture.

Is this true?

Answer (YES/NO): NO